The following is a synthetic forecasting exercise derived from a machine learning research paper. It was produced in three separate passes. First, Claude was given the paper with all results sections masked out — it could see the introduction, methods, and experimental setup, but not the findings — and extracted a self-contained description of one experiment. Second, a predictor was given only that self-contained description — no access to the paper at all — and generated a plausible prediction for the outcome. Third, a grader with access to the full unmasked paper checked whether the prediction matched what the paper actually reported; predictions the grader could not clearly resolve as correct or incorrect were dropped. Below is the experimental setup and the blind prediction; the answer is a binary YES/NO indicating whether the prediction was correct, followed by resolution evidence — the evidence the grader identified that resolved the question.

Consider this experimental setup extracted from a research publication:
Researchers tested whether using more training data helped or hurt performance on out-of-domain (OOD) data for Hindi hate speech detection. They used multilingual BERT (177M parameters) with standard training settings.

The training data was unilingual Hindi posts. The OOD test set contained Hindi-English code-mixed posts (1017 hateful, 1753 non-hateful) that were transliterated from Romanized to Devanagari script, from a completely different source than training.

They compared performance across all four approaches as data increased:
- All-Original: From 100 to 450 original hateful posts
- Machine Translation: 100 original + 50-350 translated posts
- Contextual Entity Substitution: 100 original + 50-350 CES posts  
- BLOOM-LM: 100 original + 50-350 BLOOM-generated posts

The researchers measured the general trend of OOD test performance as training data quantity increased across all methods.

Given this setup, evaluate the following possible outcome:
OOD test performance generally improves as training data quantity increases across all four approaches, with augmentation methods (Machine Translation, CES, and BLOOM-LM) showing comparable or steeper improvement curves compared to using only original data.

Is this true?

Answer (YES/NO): NO